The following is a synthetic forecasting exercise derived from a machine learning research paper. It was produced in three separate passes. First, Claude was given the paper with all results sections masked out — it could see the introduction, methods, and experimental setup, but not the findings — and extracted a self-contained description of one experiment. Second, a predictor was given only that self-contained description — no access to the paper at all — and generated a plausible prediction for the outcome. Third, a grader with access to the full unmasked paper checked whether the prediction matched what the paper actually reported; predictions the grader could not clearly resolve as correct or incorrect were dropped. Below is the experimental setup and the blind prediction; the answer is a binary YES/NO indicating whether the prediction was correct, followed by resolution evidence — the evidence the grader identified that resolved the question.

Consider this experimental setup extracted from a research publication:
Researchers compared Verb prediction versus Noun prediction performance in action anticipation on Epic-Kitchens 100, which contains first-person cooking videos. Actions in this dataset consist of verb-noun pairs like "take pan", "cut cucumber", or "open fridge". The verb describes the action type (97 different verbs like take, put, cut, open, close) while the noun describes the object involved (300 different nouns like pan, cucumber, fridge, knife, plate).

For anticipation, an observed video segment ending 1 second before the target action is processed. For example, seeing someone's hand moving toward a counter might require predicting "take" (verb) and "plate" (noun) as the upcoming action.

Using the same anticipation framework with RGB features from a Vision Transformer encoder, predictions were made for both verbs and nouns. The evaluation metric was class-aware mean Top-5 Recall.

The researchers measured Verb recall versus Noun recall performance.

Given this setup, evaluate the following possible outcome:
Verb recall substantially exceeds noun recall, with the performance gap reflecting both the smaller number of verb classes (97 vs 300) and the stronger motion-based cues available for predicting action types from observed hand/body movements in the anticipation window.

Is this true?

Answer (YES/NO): NO